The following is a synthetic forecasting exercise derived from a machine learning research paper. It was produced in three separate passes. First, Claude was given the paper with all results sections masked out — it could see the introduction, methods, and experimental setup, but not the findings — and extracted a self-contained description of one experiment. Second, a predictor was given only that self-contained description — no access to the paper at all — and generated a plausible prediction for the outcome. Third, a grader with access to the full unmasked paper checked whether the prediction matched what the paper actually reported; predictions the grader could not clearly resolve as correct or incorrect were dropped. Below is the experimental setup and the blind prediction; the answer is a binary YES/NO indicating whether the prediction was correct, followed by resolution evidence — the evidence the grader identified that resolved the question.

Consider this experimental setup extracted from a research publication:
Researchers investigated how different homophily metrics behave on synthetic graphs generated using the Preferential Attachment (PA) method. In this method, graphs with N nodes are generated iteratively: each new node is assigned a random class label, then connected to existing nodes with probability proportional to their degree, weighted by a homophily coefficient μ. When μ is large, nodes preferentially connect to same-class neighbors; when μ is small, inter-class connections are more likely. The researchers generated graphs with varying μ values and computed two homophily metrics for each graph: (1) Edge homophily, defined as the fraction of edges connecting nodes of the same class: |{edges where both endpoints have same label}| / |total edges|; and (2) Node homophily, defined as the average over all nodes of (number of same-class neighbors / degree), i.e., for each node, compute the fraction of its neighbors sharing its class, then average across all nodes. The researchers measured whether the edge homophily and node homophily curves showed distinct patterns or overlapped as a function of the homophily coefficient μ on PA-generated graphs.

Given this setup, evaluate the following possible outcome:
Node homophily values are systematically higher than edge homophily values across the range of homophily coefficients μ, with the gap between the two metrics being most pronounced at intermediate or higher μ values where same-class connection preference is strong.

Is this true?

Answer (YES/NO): NO